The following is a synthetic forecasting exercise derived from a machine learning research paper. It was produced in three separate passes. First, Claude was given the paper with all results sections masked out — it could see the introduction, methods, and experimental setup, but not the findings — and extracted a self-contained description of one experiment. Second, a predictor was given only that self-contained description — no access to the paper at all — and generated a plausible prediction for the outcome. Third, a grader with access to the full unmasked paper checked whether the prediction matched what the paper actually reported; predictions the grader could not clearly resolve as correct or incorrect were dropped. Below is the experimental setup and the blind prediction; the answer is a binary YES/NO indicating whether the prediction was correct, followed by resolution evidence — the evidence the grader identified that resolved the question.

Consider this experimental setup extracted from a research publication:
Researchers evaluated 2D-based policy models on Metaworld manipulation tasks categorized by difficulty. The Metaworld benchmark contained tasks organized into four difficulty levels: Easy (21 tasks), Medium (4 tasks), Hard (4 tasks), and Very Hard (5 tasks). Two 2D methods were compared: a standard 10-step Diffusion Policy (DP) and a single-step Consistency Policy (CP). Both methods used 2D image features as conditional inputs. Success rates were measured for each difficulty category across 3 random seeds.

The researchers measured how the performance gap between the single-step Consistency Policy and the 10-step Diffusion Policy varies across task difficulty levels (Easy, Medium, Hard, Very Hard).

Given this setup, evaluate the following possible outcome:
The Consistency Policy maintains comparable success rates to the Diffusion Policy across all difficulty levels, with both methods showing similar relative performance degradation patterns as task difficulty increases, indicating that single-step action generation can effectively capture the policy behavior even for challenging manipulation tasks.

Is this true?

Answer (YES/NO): NO